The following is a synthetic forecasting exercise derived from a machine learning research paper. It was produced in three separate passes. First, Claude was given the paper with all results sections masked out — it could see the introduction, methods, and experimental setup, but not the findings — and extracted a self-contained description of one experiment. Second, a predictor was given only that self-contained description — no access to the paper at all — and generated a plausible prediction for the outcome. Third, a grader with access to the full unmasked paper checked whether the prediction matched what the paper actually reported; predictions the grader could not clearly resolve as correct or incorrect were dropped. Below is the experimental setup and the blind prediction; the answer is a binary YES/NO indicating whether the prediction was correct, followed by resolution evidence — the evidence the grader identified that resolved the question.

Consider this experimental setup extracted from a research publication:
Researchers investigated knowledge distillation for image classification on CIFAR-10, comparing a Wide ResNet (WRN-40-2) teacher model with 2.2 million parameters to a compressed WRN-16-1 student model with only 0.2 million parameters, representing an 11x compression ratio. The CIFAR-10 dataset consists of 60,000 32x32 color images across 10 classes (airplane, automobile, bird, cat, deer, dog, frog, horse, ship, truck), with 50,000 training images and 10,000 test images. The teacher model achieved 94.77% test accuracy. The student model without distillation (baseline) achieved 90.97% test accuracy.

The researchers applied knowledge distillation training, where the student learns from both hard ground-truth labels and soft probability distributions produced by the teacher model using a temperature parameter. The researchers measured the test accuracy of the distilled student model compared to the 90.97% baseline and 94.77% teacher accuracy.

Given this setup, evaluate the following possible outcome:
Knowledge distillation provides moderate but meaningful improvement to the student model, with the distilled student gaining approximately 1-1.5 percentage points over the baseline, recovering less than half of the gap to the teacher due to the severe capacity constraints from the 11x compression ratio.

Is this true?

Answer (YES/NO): NO